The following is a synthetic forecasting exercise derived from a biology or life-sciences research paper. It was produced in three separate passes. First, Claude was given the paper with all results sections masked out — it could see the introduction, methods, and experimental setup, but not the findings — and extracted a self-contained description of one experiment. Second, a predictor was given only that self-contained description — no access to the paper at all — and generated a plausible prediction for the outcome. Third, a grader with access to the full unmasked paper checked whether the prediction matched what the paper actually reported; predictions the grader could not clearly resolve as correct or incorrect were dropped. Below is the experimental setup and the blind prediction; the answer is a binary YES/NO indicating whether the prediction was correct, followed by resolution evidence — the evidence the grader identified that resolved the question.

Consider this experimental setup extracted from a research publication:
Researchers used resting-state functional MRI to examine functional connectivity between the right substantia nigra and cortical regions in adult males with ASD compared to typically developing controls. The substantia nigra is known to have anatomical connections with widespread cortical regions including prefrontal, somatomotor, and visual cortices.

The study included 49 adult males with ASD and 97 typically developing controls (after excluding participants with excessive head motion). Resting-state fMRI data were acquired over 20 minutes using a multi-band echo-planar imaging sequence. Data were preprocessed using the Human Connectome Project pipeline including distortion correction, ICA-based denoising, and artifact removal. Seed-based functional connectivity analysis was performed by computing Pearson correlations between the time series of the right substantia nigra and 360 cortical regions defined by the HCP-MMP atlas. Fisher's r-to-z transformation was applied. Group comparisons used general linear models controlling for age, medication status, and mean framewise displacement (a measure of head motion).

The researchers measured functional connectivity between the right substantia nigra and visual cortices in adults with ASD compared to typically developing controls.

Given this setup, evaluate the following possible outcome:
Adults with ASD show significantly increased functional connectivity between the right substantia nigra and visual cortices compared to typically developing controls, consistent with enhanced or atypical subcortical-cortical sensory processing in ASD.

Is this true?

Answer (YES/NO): YES